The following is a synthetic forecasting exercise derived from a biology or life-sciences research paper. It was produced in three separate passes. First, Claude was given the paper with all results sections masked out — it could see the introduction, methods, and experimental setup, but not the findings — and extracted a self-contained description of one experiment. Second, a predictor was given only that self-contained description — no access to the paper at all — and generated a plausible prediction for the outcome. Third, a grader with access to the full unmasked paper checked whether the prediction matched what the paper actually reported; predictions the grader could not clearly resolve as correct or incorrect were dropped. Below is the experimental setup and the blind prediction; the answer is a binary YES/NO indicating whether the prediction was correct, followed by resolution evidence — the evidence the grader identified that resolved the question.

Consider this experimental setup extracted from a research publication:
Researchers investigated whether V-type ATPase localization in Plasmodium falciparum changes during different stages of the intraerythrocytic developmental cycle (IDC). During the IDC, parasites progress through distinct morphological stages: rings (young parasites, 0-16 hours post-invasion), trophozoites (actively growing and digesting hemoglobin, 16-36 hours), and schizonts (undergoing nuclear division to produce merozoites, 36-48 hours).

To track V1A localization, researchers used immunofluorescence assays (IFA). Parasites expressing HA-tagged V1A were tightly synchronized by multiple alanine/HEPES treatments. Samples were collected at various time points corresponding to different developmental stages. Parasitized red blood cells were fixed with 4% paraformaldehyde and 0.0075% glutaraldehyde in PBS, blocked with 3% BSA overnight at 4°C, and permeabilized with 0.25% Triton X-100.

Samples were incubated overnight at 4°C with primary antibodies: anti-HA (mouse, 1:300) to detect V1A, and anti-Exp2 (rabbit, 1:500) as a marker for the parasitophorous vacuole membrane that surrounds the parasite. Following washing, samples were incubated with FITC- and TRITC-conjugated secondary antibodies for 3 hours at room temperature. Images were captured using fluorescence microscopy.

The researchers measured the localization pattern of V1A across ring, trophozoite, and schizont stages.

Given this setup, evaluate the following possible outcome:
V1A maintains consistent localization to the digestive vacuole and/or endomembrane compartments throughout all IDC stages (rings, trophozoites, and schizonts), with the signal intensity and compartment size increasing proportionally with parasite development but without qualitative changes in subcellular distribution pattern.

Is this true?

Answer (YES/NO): NO